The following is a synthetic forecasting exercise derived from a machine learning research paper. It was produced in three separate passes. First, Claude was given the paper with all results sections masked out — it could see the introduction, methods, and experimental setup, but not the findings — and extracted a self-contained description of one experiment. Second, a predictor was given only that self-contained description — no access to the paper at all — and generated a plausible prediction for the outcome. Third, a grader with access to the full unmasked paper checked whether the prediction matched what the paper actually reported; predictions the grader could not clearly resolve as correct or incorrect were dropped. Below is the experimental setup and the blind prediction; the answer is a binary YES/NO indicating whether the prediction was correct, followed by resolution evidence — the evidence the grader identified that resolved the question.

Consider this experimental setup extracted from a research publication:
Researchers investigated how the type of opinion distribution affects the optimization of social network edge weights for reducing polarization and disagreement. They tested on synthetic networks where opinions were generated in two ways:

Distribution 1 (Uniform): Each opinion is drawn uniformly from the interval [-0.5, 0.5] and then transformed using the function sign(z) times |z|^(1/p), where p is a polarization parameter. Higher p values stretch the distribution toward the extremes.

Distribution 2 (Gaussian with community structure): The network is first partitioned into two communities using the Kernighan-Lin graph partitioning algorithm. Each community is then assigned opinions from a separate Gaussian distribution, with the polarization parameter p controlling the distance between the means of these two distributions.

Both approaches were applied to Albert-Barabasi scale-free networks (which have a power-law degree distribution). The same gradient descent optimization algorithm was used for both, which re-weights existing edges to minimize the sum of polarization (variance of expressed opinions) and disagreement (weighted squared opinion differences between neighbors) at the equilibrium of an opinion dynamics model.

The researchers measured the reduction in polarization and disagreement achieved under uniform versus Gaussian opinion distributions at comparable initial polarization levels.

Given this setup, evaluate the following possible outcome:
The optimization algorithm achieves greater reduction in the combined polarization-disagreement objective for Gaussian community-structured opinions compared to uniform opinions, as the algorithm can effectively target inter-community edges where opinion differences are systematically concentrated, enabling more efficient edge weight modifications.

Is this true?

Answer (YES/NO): YES